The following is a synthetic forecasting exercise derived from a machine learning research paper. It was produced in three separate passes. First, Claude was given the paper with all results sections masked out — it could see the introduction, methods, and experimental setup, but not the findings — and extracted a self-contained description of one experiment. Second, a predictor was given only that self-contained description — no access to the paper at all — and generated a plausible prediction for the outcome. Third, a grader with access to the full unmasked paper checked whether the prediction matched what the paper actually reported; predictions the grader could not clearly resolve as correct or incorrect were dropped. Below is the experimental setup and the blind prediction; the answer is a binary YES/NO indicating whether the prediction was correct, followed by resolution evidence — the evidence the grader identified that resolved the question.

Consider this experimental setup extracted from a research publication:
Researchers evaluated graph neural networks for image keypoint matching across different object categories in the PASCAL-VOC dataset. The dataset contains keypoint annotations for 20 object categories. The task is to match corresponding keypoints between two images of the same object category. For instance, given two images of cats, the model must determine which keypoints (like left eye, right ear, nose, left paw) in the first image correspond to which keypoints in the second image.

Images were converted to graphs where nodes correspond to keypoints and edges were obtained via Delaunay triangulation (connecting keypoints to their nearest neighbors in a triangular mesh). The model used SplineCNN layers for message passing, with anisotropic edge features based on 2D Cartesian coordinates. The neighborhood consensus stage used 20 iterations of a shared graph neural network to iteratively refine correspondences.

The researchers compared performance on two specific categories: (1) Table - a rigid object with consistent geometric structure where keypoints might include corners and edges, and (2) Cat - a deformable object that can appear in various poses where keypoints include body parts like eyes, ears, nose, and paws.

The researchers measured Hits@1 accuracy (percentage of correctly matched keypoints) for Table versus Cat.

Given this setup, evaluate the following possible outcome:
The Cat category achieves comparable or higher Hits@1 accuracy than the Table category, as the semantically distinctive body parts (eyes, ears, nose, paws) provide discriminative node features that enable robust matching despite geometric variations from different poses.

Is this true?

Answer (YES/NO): NO